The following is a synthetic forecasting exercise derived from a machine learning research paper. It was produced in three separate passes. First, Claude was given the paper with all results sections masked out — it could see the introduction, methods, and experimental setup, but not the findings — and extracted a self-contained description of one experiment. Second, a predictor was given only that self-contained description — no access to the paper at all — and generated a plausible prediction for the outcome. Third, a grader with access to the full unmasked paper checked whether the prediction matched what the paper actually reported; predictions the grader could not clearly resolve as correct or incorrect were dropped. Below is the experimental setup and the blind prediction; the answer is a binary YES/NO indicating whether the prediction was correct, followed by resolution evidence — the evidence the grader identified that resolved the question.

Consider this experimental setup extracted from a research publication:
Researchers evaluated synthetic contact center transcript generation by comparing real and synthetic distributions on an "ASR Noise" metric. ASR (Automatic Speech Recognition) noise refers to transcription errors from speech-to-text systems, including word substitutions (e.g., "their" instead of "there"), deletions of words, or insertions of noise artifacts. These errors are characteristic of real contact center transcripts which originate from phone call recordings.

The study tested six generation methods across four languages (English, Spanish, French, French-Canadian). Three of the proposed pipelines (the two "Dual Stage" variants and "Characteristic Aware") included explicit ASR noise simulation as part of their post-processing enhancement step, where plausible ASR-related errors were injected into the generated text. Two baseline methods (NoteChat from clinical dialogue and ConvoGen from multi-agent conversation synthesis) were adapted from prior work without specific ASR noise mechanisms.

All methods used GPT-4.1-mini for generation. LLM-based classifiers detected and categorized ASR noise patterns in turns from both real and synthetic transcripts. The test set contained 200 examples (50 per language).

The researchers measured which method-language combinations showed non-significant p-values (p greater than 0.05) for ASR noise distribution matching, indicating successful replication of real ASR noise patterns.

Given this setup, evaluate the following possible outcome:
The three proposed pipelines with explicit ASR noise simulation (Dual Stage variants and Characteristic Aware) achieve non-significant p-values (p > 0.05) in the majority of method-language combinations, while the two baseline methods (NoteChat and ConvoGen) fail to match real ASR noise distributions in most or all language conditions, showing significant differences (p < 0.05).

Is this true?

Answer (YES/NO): NO